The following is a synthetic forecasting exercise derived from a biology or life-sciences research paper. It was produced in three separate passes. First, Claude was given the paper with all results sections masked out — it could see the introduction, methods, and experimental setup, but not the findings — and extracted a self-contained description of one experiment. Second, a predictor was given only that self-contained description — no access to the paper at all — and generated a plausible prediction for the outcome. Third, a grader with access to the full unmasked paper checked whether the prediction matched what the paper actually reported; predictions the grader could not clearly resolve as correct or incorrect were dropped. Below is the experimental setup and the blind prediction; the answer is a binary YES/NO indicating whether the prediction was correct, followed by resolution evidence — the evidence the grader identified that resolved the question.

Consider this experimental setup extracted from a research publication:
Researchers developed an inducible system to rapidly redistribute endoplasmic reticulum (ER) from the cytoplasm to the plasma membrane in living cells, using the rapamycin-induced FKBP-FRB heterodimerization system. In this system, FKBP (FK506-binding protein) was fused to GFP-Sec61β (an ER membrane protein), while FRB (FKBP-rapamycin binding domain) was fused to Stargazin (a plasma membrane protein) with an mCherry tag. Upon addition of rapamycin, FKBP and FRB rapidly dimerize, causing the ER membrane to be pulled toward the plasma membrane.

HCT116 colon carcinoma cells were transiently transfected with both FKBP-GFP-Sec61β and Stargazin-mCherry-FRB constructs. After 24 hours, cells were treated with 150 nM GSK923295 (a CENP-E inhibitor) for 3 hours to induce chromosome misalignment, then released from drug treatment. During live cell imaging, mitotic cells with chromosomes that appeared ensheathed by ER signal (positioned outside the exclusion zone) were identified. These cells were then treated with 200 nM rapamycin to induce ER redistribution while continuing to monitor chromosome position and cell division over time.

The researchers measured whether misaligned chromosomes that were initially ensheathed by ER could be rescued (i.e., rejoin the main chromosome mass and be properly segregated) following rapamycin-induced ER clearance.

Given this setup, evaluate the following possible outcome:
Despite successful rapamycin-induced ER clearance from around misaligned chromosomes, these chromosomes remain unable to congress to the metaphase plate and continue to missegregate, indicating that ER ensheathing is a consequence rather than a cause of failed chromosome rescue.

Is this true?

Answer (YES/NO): NO